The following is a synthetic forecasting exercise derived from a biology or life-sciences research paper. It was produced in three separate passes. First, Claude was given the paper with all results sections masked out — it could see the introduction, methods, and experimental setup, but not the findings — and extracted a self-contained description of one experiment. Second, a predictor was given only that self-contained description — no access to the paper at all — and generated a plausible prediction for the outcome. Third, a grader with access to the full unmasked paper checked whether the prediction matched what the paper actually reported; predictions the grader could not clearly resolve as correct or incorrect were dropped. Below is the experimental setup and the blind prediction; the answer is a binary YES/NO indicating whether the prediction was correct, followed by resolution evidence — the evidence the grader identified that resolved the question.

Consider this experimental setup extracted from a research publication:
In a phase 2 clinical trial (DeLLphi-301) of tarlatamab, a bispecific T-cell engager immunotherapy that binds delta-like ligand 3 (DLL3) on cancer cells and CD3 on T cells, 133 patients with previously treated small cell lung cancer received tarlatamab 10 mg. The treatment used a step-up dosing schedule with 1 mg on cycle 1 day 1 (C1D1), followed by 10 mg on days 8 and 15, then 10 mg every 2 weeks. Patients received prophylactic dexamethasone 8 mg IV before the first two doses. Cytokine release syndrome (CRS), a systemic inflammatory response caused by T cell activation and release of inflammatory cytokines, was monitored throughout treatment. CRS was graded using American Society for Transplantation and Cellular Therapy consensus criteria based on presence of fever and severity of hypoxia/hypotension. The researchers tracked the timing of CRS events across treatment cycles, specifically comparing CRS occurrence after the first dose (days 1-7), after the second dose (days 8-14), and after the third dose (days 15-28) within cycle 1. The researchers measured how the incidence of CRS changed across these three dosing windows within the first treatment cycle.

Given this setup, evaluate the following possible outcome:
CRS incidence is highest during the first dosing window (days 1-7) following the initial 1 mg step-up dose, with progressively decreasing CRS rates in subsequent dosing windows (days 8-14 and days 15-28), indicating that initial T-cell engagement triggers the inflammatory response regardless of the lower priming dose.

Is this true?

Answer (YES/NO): YES